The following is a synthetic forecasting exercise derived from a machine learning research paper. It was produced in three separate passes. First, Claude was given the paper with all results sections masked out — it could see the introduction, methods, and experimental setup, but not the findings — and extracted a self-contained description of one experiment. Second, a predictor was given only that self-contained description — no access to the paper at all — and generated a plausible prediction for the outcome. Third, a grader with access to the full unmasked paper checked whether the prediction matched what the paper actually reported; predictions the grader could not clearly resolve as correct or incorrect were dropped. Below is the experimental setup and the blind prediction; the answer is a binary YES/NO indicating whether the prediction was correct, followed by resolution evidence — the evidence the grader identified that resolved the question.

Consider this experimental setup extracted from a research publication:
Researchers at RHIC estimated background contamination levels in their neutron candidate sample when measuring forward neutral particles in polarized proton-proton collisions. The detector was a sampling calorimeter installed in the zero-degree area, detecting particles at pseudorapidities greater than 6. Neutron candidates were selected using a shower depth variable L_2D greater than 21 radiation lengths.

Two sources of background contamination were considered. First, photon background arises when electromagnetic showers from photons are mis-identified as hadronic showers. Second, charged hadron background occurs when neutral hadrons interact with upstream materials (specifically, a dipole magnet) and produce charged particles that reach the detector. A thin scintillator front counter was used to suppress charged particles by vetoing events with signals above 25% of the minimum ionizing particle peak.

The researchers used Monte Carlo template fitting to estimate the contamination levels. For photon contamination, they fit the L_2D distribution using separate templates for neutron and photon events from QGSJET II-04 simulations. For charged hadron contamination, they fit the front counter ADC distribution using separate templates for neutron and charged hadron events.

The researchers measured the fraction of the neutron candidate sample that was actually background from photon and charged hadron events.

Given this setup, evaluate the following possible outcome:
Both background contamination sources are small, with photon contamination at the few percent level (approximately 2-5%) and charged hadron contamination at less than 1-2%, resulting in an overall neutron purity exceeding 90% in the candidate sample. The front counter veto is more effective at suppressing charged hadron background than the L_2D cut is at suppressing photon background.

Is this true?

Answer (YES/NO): NO